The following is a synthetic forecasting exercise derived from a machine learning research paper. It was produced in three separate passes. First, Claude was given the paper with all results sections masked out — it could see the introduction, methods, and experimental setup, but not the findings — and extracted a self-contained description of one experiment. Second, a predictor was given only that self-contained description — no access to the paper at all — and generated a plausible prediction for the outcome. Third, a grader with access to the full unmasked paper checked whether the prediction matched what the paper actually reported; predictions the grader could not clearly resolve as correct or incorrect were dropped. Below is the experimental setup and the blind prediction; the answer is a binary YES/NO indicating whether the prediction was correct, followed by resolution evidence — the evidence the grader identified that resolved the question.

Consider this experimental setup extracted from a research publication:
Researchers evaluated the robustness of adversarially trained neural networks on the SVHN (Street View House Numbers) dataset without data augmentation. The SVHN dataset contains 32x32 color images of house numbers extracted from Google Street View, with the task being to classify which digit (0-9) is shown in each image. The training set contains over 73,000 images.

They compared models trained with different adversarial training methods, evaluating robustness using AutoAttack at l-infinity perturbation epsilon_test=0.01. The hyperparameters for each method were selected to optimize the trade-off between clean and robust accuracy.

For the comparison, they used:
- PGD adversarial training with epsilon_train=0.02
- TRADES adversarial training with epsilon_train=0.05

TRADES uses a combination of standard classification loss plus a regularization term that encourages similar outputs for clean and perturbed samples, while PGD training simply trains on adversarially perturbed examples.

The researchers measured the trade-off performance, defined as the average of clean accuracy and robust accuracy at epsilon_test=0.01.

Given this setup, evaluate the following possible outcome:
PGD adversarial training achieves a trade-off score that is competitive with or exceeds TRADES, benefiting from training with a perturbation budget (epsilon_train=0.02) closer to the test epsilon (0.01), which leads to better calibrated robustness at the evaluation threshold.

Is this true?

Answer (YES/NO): YES